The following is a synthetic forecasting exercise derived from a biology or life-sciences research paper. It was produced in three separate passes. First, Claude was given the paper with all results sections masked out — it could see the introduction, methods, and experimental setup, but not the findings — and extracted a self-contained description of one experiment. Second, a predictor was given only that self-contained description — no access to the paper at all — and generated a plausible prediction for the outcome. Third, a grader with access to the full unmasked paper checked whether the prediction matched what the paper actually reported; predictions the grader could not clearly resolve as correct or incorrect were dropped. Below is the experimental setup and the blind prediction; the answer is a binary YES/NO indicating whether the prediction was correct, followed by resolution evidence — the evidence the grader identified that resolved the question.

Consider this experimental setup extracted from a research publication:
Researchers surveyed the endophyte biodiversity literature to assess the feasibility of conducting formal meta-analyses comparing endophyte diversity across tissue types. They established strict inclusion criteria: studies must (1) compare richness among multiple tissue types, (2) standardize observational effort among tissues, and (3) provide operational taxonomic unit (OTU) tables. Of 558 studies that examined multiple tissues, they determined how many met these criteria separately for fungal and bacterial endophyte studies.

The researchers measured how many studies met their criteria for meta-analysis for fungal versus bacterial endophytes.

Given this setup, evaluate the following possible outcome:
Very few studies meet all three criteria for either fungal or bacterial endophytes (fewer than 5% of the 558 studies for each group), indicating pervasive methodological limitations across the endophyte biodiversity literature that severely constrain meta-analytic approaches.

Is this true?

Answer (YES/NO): YES